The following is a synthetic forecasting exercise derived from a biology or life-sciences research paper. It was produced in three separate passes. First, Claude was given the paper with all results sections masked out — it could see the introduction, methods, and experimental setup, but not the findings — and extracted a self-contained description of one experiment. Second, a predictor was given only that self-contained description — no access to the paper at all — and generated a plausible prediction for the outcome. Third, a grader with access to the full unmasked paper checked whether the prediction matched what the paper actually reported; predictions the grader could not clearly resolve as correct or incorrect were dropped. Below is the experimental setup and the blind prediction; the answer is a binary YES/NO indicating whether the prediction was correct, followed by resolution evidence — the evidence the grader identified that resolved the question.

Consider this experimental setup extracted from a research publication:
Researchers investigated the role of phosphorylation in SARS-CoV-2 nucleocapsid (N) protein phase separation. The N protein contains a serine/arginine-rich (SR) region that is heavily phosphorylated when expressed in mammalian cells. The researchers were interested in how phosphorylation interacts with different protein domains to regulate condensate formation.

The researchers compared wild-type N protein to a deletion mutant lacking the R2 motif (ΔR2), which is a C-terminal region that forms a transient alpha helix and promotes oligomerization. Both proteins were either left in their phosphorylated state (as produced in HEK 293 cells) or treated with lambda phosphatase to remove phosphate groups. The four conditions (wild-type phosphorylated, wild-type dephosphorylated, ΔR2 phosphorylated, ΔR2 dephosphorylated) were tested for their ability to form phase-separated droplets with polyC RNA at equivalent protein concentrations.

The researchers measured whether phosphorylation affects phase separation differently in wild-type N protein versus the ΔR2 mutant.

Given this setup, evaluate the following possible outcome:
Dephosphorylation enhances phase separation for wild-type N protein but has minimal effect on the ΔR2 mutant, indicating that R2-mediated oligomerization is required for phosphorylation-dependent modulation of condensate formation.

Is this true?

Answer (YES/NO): NO